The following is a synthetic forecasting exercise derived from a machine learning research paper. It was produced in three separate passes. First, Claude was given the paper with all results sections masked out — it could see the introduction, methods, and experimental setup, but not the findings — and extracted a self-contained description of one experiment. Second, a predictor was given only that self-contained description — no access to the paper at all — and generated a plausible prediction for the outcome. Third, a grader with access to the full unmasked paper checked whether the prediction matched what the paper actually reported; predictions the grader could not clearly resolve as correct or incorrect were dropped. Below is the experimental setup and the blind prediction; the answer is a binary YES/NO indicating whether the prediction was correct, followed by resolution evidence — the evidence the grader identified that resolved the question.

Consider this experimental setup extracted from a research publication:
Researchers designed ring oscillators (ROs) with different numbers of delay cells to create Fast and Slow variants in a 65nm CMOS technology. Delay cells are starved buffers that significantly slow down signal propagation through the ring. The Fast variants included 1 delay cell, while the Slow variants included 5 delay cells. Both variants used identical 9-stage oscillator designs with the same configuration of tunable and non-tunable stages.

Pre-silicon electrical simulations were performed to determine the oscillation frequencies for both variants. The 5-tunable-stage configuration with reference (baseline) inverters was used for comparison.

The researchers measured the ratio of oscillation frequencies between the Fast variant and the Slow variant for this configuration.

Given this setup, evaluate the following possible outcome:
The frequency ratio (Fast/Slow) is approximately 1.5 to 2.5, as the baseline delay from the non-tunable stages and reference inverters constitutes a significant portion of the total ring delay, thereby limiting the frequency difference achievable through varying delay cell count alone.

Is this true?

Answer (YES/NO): NO